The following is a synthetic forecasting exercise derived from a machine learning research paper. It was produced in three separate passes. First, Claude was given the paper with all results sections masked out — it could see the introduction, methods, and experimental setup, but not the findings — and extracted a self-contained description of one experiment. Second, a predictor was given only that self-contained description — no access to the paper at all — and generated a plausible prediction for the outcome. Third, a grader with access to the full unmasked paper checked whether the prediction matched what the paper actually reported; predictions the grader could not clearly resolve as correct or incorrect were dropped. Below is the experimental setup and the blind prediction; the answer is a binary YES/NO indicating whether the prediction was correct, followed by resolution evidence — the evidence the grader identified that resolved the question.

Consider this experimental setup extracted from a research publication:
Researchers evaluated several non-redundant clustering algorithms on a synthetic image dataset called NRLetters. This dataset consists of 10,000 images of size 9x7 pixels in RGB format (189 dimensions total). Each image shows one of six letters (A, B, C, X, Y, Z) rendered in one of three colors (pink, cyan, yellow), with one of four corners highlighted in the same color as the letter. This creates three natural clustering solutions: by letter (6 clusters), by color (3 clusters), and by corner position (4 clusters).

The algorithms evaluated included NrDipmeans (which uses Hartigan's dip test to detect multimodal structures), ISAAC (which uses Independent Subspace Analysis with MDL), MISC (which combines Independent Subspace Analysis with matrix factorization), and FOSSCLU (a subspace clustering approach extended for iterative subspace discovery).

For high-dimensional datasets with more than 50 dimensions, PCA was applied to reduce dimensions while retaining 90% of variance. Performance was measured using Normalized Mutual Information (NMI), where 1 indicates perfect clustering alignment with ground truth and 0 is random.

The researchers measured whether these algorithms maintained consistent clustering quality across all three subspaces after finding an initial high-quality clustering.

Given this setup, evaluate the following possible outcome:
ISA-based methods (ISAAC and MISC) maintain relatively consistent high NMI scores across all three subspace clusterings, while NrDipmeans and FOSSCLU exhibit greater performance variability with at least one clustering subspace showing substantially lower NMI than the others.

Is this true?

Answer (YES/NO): YES